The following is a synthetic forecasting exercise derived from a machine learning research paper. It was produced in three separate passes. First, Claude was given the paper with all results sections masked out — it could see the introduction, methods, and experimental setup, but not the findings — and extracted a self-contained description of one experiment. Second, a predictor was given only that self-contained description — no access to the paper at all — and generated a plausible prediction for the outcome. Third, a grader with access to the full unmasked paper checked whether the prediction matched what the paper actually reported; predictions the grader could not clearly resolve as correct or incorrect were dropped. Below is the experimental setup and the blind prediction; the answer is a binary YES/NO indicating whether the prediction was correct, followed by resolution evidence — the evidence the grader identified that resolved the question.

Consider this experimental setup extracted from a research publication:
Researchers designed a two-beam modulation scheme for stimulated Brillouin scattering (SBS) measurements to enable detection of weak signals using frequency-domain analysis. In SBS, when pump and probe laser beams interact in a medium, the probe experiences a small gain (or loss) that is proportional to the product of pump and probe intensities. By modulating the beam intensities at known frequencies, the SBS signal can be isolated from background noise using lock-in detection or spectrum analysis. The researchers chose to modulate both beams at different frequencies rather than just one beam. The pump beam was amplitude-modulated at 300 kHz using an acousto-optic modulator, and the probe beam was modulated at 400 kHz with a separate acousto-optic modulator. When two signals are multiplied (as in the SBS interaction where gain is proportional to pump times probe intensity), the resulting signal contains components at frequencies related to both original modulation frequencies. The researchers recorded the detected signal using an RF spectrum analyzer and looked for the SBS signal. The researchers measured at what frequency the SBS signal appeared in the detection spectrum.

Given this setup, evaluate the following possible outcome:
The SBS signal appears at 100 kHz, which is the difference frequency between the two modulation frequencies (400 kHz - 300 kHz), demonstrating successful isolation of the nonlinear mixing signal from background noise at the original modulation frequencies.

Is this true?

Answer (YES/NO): NO